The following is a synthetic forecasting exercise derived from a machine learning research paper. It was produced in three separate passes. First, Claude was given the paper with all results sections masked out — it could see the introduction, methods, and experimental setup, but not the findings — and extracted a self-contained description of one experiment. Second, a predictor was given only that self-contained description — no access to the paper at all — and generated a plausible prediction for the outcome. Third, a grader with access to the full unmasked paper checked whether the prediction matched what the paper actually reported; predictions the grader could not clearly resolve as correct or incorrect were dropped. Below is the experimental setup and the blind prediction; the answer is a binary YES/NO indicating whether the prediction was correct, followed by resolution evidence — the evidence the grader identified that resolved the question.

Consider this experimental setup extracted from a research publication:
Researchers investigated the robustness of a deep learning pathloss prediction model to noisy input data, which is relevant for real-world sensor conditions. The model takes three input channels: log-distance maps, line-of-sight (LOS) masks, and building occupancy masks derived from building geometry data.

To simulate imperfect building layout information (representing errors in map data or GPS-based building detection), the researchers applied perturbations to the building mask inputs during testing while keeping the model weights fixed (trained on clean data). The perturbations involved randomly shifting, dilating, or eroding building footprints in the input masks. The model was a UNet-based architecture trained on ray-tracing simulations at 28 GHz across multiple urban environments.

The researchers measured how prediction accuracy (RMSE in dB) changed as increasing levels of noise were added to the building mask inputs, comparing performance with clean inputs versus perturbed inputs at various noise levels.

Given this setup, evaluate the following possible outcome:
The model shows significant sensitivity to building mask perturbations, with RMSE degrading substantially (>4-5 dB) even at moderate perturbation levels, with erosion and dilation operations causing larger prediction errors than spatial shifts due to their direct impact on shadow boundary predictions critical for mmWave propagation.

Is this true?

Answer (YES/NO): NO